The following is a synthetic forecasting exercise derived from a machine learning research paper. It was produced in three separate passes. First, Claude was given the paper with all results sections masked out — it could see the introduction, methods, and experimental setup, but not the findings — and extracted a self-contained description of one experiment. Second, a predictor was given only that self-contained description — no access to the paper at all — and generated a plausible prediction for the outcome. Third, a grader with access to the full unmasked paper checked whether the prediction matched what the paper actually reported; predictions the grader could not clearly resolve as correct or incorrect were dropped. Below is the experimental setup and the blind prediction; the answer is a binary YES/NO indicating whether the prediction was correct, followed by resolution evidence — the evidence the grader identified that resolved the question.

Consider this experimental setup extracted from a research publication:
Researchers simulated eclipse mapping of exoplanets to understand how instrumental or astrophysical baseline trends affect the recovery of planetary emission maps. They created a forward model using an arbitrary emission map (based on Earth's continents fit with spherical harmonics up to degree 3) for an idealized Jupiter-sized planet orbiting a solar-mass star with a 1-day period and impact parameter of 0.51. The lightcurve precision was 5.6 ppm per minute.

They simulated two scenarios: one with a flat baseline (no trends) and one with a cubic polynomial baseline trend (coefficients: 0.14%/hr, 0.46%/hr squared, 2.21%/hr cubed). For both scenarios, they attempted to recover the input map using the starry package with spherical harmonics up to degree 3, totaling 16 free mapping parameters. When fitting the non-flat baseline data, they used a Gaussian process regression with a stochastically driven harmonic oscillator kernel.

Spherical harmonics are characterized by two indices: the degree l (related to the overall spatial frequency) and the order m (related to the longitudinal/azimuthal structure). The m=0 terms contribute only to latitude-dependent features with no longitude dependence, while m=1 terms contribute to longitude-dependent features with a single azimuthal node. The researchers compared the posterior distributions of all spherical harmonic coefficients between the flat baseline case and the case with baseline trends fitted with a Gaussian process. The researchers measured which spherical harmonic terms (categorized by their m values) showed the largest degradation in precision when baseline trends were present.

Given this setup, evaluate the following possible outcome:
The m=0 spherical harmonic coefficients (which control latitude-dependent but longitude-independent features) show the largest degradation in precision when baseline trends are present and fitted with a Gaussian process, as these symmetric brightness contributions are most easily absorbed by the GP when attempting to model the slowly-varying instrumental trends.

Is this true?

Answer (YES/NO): NO